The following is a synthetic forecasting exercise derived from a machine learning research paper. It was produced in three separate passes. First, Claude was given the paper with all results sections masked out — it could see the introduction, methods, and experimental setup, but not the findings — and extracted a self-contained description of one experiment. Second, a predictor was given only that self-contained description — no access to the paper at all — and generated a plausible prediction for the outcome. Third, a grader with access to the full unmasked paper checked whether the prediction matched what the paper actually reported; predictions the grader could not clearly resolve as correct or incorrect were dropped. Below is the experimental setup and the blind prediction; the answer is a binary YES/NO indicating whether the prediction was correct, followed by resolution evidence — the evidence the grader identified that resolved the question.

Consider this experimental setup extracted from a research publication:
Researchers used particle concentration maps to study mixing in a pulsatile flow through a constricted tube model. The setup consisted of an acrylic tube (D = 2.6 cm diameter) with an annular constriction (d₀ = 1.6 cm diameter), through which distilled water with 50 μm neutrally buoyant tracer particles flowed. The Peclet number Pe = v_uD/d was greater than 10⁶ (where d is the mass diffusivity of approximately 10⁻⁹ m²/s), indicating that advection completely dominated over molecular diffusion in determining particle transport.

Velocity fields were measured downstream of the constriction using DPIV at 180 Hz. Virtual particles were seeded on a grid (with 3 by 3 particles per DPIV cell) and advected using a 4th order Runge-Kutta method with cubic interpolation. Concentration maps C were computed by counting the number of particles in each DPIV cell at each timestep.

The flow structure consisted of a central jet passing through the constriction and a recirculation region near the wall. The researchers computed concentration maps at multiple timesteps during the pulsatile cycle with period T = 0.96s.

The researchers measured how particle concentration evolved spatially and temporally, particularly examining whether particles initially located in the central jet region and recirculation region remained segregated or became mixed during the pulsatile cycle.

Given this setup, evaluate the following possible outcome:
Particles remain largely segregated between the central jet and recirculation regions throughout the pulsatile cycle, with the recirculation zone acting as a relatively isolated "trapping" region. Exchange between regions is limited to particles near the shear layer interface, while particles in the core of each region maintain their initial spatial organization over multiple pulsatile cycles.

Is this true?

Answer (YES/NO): YES